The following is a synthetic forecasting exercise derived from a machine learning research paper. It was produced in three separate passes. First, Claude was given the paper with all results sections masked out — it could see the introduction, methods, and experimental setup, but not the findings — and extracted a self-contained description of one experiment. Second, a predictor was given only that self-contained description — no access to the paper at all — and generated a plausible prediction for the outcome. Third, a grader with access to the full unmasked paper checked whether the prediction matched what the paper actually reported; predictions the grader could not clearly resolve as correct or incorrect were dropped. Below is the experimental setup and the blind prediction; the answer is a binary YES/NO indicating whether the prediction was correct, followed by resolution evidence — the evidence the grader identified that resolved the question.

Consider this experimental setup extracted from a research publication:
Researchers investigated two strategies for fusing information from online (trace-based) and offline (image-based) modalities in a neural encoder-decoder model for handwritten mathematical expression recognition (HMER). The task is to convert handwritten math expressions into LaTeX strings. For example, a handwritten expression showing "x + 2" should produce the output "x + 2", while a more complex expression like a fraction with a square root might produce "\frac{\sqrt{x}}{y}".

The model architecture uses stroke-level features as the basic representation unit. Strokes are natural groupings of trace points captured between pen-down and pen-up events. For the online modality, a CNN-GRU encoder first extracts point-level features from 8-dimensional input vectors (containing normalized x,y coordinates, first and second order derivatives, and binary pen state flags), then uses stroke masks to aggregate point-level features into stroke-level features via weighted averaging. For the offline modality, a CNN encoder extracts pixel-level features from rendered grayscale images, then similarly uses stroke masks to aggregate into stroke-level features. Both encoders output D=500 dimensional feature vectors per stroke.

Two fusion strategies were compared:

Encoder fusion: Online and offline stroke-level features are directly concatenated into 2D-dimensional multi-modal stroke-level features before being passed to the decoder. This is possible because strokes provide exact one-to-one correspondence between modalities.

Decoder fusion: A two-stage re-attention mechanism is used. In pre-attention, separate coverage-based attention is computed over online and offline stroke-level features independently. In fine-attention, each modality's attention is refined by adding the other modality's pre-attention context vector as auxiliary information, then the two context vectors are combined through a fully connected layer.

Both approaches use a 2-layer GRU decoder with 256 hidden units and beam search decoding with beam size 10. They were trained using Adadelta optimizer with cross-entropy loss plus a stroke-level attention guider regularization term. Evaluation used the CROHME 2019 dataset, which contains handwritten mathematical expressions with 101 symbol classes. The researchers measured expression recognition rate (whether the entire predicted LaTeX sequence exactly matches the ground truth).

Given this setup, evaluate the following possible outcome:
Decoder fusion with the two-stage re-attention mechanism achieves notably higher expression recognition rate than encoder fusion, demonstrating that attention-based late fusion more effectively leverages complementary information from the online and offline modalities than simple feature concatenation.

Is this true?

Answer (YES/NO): NO